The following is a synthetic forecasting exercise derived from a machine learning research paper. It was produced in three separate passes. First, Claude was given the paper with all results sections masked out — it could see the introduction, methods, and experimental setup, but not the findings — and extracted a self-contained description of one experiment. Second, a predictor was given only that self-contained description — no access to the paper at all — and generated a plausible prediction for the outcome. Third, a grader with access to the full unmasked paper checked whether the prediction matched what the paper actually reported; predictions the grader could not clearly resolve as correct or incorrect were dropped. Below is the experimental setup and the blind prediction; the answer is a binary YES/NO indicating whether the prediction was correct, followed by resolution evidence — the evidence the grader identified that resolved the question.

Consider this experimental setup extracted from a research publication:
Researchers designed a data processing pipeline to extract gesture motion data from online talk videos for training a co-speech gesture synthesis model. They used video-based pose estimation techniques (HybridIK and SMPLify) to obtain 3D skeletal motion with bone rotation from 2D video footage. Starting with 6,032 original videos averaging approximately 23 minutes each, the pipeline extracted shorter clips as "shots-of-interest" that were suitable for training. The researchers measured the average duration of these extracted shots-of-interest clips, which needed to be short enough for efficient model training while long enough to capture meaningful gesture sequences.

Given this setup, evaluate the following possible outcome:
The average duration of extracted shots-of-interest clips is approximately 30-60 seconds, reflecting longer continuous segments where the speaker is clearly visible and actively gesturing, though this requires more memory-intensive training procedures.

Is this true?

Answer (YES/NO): NO